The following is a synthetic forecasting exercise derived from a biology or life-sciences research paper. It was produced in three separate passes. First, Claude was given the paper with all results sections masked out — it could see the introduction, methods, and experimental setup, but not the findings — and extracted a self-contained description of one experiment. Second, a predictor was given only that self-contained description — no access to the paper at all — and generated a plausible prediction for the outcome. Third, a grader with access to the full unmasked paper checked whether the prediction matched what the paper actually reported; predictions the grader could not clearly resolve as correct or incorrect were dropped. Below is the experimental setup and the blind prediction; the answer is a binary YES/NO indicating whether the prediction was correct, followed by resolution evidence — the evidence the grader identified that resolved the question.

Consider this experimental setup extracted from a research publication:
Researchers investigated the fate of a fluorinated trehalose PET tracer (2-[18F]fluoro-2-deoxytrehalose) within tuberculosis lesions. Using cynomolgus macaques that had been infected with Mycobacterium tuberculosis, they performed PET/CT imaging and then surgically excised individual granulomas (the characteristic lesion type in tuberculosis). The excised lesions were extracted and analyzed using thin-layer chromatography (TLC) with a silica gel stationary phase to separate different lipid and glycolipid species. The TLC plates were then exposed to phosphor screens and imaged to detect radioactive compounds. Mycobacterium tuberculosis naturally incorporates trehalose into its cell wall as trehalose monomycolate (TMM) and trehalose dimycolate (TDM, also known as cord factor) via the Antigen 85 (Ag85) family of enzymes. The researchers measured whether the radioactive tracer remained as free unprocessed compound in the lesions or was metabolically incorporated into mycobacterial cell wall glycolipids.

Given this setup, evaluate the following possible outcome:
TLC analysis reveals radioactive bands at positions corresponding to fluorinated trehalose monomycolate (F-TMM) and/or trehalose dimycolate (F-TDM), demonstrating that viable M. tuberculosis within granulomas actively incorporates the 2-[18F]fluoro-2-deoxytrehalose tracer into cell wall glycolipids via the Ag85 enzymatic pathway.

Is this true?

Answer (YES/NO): YES